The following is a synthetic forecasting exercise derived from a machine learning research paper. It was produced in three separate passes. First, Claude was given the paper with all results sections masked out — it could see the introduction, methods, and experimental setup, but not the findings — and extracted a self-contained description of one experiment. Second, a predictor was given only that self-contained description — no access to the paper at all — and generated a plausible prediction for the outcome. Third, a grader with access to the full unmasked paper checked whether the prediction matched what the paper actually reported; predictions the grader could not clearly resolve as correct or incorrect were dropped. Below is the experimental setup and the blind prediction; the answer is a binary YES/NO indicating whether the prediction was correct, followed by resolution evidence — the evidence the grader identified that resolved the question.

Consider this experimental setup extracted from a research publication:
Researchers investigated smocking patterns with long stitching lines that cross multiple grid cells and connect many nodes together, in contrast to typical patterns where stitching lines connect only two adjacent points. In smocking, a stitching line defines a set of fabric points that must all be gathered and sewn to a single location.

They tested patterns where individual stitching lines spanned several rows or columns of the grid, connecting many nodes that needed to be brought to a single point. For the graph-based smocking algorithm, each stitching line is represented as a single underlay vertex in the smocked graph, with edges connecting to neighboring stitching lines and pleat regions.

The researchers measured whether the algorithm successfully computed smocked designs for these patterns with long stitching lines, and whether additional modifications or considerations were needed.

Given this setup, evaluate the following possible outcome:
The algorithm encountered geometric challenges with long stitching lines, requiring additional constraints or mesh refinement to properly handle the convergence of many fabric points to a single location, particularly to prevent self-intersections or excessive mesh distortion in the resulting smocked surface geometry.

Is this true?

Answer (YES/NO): NO